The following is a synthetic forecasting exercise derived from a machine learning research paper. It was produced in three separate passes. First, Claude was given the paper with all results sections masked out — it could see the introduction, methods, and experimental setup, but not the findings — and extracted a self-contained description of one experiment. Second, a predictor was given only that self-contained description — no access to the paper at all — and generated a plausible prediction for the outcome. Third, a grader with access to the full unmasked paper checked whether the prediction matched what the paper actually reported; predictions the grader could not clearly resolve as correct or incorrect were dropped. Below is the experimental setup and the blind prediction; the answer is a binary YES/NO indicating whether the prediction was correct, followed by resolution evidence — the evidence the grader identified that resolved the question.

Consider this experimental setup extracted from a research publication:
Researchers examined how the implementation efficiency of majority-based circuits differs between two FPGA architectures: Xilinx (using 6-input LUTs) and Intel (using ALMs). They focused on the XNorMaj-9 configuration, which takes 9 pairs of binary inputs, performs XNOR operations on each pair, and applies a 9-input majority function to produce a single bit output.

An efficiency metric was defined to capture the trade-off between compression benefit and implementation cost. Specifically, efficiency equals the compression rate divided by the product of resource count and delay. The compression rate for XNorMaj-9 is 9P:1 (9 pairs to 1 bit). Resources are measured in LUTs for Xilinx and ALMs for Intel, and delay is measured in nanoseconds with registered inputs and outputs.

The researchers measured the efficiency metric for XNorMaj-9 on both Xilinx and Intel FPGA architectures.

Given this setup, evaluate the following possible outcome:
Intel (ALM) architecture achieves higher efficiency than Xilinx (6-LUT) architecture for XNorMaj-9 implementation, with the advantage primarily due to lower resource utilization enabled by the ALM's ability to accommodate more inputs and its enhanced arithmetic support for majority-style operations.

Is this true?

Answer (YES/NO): NO